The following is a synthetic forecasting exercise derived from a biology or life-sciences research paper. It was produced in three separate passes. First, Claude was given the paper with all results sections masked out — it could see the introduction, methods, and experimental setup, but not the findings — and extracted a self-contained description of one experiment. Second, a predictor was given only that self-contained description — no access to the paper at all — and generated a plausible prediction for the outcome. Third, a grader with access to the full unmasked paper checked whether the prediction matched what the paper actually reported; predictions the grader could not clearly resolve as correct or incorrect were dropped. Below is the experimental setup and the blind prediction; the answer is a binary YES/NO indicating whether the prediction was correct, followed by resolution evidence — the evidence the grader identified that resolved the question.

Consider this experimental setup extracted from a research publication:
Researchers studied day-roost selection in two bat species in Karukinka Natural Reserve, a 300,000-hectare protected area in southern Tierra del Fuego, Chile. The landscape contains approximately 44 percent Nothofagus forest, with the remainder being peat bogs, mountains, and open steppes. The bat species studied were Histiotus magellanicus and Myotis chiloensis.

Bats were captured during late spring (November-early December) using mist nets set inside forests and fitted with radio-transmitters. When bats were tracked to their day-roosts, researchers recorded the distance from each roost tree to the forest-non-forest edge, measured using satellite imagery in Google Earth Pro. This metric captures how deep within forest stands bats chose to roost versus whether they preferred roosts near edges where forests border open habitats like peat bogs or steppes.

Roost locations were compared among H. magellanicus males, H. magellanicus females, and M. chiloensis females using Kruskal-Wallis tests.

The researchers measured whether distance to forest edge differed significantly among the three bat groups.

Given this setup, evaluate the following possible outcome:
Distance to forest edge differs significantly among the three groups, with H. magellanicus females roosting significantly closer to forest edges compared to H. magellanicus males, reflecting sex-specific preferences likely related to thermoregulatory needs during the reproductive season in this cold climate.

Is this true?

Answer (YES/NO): NO